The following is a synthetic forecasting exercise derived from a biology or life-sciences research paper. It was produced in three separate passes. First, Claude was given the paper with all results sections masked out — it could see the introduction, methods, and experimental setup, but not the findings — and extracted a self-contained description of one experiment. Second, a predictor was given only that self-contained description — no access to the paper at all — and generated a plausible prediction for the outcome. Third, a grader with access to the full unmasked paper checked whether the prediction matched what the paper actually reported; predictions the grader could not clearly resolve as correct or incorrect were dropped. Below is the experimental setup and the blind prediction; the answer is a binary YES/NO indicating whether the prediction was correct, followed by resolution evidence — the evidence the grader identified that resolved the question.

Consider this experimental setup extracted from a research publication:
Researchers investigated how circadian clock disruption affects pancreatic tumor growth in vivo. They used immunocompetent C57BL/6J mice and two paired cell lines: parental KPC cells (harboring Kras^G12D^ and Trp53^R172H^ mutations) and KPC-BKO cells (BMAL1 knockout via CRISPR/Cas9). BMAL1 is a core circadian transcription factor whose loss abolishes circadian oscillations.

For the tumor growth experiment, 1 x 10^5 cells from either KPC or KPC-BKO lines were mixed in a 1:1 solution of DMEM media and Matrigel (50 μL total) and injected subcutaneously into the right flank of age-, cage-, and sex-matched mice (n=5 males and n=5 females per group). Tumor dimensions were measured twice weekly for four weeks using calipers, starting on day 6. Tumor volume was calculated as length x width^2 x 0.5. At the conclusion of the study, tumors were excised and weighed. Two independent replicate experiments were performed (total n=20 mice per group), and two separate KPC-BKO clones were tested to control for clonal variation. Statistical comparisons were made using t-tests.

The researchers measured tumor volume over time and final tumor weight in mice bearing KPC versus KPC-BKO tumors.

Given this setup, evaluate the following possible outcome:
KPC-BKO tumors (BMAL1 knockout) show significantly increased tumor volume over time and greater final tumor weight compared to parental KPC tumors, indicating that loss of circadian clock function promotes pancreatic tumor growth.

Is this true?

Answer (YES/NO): YES